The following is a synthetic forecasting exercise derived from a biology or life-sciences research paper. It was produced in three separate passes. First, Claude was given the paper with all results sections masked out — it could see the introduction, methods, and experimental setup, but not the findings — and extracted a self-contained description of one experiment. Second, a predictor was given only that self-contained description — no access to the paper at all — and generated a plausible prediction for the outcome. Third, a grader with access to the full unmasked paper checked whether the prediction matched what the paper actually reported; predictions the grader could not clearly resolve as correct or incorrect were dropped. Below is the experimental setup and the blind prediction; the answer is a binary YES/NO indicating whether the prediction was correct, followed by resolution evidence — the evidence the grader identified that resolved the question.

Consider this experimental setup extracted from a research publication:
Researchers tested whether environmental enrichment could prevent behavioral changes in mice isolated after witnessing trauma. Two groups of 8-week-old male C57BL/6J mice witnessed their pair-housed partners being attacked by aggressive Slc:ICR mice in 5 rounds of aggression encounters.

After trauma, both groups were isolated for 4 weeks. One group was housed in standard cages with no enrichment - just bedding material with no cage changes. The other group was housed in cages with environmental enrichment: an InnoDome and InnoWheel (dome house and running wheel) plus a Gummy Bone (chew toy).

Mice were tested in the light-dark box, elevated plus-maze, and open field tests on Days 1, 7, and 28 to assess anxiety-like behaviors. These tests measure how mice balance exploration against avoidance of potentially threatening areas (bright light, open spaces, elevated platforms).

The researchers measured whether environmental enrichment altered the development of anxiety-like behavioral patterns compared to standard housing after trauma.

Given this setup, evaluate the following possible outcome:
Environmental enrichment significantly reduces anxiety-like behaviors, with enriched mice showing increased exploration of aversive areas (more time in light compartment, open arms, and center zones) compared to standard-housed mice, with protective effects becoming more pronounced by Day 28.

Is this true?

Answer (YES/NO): NO